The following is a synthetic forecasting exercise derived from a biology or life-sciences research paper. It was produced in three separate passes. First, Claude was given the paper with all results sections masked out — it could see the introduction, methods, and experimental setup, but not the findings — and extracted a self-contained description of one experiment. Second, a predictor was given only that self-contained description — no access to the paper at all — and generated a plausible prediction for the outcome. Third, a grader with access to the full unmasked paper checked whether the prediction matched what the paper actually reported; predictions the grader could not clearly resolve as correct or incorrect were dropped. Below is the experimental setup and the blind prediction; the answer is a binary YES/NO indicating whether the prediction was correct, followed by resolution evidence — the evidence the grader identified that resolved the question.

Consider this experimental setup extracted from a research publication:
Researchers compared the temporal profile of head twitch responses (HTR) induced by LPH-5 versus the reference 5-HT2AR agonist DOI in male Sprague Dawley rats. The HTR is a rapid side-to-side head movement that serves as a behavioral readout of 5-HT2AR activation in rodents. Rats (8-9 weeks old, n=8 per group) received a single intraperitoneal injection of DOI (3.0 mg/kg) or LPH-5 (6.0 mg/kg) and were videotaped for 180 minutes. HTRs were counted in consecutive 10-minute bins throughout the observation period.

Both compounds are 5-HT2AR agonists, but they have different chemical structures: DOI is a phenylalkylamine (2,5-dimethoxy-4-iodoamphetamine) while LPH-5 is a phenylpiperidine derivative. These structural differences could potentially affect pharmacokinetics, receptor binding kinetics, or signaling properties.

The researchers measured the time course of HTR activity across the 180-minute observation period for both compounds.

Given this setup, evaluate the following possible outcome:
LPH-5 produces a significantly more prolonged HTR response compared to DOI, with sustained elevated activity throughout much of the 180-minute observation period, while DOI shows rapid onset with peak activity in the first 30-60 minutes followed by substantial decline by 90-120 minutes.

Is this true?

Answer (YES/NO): NO